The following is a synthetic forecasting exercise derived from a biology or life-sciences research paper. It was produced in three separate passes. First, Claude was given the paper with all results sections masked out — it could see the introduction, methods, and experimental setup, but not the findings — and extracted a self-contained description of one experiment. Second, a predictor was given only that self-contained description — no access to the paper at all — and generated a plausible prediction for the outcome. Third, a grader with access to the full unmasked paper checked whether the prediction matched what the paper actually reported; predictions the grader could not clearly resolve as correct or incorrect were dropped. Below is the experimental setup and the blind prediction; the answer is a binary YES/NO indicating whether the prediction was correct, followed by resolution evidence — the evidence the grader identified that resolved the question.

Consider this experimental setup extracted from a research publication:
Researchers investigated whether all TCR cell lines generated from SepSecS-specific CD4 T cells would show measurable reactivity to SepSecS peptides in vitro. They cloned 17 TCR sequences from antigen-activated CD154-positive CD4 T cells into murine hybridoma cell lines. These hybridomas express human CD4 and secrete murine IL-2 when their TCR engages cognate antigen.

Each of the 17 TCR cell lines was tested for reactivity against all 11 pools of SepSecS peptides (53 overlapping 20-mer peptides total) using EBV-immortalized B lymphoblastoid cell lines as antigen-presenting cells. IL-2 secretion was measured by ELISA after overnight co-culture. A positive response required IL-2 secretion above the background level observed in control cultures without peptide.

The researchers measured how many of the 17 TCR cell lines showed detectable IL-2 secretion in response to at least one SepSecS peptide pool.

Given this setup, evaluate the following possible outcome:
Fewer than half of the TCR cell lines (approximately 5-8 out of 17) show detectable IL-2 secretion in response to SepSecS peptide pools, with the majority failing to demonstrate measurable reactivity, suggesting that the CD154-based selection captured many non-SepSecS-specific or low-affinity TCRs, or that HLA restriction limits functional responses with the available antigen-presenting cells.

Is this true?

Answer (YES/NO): NO